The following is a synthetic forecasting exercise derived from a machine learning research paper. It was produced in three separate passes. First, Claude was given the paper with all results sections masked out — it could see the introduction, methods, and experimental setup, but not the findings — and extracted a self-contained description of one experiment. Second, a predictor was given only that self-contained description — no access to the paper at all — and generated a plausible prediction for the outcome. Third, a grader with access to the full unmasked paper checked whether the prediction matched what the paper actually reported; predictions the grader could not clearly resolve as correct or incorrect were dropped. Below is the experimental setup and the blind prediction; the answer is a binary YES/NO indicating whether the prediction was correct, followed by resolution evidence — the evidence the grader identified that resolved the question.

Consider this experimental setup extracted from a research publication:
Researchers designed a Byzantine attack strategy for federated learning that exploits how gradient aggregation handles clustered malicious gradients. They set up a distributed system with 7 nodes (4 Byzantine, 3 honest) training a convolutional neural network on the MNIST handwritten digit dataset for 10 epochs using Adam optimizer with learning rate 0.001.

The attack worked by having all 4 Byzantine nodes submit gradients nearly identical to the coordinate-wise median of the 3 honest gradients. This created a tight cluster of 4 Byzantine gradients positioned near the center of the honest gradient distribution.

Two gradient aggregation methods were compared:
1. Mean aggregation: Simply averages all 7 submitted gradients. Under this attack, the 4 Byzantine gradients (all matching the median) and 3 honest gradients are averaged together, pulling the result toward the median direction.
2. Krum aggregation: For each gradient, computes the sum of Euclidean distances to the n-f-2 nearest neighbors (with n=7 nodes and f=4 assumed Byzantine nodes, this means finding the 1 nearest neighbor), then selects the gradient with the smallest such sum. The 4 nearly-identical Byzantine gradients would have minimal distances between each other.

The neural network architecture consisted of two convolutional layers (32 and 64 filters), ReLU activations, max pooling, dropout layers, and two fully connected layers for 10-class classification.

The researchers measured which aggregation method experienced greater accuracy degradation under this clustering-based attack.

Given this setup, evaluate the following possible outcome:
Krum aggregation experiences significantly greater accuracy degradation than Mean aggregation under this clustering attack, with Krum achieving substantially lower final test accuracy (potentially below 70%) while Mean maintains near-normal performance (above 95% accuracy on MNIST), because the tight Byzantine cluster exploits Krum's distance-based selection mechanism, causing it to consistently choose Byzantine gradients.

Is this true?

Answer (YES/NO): NO